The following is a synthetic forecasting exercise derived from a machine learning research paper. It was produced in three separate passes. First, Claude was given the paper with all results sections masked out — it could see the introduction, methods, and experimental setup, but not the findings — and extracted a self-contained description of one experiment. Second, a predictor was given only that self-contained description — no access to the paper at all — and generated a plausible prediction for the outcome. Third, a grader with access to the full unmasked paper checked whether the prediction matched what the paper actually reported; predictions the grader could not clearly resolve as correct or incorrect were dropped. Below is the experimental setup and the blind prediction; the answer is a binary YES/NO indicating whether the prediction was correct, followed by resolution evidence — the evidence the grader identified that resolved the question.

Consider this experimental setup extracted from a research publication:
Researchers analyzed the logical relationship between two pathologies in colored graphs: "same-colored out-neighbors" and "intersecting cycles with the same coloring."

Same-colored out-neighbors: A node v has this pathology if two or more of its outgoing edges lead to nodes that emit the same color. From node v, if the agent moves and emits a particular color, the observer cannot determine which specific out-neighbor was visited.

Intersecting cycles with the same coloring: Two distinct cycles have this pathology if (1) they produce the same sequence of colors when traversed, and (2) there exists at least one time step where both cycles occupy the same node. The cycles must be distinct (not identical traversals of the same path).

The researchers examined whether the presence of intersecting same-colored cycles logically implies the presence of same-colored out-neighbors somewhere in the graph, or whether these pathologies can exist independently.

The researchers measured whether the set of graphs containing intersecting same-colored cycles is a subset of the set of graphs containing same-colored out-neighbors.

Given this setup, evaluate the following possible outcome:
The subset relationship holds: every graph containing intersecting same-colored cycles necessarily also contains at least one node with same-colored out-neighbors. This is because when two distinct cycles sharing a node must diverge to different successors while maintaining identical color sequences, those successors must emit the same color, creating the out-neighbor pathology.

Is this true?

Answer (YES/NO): YES